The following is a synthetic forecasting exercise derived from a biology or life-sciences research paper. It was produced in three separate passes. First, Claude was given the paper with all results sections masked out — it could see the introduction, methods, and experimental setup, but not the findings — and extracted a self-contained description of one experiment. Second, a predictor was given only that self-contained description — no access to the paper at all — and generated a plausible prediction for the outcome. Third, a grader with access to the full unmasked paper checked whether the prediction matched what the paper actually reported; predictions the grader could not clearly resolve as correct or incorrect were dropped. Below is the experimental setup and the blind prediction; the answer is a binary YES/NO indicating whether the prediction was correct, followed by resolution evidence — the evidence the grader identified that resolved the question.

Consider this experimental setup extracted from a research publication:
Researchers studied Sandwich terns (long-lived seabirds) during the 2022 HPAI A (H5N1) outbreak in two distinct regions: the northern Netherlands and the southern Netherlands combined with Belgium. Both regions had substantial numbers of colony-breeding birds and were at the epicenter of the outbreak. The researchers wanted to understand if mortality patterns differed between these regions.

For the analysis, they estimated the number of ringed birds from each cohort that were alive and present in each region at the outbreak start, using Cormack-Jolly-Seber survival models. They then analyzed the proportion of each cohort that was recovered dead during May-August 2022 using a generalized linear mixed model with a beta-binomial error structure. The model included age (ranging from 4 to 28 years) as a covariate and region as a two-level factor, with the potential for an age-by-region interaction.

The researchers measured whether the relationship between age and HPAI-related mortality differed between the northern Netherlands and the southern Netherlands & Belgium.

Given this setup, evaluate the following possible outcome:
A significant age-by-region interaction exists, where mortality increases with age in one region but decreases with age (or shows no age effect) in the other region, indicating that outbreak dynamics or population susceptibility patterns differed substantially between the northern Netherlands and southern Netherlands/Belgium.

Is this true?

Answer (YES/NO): NO